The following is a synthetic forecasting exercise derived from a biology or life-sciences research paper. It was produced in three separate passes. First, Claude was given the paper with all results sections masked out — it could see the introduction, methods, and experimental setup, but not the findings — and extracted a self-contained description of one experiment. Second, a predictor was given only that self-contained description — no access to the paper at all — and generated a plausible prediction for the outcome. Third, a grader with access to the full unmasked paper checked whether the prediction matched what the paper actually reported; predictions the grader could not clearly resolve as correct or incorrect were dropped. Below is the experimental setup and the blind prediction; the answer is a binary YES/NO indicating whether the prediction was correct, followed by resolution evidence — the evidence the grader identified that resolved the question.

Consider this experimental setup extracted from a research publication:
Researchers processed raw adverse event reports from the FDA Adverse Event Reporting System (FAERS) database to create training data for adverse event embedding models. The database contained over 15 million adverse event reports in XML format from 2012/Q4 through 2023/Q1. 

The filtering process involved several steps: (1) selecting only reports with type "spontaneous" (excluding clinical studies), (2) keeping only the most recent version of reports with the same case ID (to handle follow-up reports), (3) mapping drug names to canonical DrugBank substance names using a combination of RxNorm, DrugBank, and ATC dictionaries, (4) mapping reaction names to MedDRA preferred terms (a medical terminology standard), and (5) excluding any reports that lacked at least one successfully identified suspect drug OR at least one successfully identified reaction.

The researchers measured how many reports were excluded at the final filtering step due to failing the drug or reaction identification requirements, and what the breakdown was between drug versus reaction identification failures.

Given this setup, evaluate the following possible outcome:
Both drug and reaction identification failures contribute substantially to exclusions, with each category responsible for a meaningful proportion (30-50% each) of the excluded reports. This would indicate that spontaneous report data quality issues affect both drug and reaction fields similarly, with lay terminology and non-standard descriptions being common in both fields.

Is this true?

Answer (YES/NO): NO